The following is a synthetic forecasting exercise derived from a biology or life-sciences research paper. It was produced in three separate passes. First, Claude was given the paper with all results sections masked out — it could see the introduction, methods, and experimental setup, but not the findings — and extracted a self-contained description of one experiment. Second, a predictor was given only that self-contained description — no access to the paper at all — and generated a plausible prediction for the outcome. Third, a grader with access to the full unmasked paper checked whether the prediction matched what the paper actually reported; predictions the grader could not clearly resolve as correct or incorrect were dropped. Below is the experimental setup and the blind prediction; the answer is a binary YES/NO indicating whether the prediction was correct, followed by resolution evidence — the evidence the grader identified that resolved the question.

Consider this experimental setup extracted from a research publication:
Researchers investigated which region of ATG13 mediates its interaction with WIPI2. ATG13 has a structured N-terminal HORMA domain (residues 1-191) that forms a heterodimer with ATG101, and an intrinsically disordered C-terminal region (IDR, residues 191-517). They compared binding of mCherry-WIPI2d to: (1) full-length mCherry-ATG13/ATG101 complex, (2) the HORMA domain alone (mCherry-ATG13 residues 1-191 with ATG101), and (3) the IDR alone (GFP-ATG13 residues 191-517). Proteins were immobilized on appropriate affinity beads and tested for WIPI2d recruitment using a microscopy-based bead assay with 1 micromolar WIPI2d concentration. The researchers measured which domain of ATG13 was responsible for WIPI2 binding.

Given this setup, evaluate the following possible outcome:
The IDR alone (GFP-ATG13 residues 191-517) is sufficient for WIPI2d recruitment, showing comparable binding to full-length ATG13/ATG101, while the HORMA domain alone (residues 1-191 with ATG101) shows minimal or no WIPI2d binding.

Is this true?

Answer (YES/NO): YES